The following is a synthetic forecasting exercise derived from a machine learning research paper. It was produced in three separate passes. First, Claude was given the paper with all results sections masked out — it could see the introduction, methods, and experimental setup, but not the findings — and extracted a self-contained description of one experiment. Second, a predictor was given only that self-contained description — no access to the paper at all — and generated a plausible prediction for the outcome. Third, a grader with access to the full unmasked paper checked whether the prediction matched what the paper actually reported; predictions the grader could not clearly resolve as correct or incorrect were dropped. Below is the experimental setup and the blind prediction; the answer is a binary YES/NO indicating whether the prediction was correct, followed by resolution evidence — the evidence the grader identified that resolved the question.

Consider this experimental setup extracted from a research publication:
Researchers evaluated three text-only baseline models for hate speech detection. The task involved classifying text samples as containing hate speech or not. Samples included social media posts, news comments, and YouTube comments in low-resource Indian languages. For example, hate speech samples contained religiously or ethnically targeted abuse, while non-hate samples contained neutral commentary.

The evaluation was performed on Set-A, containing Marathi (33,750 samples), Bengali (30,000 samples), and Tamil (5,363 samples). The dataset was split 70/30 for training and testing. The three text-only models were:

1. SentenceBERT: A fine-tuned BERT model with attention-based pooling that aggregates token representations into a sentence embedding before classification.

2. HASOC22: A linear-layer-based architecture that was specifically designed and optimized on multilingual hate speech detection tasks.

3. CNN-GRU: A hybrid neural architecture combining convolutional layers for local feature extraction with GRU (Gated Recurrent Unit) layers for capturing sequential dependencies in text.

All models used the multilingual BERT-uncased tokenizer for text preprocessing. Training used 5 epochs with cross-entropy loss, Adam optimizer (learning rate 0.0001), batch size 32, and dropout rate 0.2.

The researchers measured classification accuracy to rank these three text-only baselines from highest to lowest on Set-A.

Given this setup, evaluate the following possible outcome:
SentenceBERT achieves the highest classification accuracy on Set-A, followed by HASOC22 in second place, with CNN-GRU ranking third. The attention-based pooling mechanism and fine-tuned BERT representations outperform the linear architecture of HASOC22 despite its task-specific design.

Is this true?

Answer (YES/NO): YES